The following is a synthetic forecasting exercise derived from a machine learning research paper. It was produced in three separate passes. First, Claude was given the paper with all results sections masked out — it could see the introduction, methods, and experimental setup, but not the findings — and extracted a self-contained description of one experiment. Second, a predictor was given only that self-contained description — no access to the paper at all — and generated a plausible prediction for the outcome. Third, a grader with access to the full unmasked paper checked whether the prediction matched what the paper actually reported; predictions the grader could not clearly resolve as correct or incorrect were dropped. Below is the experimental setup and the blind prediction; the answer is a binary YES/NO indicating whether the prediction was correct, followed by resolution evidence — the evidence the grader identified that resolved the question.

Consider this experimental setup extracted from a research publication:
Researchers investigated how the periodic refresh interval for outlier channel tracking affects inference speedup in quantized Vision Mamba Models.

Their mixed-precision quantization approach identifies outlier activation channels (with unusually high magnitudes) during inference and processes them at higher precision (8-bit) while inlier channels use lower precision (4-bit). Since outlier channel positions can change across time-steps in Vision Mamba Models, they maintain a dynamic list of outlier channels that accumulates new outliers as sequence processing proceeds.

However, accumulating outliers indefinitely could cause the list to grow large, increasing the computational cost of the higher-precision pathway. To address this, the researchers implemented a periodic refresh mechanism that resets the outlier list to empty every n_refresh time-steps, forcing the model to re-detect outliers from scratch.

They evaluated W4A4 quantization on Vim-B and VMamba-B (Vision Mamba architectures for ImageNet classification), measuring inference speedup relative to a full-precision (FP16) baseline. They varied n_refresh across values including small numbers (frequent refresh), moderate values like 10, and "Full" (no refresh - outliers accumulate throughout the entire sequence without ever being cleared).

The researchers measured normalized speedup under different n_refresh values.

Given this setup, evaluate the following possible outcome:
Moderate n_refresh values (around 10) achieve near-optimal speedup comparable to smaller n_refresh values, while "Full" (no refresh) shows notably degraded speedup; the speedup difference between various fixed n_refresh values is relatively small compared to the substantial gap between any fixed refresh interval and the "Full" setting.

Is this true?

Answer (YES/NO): NO